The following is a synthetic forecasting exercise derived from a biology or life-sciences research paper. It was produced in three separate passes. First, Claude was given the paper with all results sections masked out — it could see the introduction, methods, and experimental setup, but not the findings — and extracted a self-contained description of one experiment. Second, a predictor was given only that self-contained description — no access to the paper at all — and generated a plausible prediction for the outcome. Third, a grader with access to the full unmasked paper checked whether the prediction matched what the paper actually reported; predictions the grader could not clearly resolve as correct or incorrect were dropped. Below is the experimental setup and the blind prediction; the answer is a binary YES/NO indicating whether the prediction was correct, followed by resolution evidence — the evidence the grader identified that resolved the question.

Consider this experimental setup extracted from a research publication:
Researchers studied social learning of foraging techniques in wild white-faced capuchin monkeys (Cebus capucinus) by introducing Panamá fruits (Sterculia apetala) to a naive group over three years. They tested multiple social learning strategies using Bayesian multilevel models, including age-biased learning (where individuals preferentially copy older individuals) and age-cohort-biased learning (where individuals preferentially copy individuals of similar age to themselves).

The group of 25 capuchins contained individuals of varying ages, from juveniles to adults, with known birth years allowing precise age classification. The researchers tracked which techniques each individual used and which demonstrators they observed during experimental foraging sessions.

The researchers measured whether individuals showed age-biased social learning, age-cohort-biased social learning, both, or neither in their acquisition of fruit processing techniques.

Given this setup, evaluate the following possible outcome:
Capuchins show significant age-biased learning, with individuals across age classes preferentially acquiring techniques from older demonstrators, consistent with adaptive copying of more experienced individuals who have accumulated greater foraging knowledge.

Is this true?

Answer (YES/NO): NO